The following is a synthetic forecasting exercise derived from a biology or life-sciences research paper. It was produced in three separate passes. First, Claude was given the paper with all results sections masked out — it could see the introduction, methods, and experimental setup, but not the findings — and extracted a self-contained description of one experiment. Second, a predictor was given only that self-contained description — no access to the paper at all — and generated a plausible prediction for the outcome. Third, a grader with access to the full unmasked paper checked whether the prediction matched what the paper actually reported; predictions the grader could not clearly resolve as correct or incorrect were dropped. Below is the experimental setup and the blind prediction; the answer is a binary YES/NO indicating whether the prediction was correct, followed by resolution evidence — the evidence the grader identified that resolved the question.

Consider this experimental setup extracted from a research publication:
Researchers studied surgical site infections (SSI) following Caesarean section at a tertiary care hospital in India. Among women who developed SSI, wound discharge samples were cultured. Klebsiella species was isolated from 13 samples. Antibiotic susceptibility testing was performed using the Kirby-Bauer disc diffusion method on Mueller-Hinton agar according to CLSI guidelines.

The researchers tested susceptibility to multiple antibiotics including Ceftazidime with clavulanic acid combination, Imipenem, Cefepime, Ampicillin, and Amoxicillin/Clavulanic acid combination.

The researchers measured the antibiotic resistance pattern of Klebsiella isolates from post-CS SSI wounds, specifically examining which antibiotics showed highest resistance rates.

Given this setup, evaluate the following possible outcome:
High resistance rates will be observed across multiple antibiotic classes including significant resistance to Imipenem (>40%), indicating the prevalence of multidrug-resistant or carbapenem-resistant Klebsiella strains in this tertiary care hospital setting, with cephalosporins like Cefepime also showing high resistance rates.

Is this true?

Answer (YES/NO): NO